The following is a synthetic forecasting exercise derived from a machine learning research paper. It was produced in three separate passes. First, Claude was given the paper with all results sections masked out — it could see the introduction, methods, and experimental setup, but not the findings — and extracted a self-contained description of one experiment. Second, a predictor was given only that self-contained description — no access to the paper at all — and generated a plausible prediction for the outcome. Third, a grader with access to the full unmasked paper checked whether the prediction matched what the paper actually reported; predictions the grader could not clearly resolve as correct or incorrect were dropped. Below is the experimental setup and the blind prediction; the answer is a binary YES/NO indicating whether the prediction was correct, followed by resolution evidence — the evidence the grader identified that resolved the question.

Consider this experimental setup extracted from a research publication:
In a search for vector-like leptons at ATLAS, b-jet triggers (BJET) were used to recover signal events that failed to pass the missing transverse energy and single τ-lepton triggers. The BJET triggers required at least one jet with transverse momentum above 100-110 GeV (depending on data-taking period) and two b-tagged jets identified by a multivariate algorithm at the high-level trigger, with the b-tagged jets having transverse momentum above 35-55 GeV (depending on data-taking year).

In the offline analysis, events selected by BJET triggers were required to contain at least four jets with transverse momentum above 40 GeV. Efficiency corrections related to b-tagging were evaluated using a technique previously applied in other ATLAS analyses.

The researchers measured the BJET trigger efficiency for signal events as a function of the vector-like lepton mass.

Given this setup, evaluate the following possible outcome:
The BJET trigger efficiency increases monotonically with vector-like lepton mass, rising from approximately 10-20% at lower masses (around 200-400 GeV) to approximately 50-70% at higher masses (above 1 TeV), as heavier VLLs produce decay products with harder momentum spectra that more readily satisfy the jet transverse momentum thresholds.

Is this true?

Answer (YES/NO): NO